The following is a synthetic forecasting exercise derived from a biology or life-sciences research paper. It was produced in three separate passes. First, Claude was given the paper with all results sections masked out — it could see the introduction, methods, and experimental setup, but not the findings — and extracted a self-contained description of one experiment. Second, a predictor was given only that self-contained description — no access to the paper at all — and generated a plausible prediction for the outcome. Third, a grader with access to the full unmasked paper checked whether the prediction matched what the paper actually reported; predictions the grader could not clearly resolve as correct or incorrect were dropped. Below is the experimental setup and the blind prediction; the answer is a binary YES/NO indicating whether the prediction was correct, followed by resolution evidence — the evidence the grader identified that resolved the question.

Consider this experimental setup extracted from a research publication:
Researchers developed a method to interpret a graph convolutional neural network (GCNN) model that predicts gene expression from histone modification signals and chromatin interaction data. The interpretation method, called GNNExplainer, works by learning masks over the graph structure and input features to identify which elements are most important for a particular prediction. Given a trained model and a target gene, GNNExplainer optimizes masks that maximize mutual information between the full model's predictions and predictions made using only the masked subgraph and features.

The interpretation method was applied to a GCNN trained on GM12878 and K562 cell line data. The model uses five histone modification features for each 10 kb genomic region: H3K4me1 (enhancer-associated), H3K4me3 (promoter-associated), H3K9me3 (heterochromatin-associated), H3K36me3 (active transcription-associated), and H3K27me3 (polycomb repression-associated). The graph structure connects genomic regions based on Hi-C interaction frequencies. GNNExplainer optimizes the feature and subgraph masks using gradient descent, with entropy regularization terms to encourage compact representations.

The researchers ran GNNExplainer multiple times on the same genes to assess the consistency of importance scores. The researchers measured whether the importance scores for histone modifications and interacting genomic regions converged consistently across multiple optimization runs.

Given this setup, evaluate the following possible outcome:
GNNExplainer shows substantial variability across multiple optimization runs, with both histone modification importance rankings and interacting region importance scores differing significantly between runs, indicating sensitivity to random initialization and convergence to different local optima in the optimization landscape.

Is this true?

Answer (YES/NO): YES